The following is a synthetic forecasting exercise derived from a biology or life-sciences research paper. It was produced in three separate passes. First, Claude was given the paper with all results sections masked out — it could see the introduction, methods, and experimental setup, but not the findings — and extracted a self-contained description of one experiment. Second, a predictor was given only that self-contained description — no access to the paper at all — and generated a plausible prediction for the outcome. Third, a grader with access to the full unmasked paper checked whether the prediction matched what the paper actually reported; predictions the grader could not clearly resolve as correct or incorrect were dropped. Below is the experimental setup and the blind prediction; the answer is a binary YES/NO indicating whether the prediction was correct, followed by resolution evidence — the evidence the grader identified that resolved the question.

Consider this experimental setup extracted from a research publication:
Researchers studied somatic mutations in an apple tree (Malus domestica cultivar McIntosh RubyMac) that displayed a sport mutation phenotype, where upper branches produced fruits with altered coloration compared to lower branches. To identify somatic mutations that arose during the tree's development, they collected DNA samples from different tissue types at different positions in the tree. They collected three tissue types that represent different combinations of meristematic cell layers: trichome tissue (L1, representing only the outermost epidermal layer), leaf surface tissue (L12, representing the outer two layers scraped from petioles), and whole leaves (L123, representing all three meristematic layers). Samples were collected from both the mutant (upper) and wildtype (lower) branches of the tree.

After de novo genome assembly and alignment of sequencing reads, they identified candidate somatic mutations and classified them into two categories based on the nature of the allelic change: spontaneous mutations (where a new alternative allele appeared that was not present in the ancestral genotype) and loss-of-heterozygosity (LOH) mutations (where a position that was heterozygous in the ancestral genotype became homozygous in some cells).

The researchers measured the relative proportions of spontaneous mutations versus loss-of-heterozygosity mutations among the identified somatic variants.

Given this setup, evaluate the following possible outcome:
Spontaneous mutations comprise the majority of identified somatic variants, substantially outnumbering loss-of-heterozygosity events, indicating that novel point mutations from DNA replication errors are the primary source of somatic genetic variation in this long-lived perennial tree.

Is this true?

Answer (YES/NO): NO